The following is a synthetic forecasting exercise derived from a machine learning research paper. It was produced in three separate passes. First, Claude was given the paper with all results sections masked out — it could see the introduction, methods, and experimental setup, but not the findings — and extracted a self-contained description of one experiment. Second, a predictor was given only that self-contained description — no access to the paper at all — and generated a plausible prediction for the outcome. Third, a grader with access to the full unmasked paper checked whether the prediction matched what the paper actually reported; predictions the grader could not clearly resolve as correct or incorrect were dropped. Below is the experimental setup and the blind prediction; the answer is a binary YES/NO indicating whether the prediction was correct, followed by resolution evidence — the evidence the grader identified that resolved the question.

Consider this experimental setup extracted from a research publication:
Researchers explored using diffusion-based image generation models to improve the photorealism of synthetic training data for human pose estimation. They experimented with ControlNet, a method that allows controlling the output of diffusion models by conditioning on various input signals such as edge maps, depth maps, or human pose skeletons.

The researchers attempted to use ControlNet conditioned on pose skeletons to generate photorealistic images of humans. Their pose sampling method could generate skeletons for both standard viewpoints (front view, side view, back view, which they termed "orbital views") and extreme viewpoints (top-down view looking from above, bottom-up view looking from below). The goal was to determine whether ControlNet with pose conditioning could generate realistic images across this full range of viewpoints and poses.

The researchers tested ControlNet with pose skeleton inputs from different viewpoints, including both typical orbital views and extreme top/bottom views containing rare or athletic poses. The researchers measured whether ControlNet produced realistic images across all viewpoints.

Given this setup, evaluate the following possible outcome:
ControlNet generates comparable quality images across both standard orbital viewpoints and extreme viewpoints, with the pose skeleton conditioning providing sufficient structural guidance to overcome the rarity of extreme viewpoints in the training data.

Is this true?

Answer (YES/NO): NO